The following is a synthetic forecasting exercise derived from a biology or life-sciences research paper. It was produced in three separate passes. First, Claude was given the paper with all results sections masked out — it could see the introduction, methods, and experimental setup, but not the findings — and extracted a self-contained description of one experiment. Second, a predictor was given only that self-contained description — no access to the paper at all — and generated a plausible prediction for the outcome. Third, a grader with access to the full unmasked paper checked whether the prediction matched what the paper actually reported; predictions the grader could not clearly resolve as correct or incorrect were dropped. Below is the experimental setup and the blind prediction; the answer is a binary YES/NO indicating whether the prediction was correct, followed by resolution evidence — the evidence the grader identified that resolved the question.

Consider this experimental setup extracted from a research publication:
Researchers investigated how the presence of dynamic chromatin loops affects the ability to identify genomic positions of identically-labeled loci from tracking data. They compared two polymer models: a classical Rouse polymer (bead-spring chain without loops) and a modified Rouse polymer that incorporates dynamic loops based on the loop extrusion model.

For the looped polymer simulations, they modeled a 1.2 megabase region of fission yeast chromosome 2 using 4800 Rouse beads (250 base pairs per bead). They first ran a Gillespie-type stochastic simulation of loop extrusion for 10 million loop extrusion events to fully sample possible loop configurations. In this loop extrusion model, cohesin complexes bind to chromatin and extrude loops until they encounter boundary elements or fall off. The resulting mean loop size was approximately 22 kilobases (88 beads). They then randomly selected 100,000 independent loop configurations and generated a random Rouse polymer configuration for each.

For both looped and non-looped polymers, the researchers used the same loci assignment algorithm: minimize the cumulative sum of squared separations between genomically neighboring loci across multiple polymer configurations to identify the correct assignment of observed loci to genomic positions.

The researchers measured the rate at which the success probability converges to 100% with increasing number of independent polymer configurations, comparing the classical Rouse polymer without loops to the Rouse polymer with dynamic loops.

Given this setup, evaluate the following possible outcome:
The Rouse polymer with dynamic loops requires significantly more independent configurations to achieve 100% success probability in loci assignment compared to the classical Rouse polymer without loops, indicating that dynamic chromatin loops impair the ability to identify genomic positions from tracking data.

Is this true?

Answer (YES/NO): NO